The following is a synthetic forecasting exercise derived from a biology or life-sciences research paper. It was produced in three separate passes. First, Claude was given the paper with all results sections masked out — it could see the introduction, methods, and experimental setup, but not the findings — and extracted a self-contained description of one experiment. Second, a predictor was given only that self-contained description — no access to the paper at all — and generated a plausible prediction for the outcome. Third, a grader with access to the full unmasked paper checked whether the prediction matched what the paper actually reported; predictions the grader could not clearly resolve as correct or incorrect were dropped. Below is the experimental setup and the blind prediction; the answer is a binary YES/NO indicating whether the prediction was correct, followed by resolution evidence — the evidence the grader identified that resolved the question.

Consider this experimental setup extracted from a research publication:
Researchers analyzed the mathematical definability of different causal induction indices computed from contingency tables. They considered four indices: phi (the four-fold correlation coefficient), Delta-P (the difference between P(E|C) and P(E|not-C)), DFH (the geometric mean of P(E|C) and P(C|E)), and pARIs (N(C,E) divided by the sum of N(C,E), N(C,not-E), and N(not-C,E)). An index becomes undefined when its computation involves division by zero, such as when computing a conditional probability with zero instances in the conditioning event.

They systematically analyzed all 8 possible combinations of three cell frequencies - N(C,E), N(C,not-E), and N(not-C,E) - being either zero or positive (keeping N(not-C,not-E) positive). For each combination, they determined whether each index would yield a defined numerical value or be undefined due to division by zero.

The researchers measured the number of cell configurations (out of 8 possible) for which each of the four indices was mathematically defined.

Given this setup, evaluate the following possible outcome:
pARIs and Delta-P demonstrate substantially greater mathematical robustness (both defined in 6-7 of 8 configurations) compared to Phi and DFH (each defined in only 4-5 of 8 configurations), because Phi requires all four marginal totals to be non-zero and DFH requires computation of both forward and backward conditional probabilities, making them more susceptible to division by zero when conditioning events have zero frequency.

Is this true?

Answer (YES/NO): YES